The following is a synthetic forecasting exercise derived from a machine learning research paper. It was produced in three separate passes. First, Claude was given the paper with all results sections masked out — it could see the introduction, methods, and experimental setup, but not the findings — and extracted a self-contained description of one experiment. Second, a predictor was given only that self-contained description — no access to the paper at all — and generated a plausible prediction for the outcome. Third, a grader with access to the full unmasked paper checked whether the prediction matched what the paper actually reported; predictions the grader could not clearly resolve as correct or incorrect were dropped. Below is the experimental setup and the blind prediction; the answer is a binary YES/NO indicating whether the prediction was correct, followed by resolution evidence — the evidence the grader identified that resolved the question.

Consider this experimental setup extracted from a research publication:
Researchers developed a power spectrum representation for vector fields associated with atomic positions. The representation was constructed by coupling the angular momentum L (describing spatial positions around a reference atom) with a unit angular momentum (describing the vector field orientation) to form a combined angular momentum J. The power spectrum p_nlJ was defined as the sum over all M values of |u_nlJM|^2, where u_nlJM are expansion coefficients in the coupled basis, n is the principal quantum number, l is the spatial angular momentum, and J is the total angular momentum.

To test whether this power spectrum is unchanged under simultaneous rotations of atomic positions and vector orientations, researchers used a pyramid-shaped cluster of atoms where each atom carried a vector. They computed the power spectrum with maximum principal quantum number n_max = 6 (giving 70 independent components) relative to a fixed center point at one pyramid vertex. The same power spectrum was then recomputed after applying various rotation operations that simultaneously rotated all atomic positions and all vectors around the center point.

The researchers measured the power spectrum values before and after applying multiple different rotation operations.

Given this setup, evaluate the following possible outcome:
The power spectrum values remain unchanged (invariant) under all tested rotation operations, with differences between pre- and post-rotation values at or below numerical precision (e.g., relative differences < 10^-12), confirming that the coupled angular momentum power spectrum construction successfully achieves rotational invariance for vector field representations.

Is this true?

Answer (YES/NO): YES